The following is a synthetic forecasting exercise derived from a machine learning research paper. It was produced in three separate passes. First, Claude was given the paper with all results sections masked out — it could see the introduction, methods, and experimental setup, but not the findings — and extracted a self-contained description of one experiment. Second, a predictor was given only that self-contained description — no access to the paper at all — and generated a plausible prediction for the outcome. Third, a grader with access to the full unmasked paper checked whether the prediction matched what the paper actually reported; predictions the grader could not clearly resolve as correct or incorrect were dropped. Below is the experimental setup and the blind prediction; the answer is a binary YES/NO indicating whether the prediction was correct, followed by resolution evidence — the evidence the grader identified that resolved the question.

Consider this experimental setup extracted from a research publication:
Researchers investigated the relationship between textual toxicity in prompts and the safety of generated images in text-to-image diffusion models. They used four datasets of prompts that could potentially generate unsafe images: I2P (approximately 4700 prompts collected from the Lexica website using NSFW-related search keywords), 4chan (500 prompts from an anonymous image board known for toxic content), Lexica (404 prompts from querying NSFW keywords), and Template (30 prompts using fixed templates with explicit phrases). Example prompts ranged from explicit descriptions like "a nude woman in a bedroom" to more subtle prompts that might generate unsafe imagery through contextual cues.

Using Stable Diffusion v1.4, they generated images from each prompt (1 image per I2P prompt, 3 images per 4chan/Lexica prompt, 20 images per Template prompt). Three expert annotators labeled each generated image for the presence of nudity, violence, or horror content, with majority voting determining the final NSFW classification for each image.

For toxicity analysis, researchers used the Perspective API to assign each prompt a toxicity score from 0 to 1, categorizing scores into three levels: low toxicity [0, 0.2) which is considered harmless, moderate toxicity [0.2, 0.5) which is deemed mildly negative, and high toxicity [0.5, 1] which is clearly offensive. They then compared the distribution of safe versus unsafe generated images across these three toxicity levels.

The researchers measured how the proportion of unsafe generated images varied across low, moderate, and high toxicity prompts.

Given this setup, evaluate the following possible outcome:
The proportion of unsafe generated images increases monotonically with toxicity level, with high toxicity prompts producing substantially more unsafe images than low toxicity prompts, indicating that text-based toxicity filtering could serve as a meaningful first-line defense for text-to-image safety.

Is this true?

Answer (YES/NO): NO